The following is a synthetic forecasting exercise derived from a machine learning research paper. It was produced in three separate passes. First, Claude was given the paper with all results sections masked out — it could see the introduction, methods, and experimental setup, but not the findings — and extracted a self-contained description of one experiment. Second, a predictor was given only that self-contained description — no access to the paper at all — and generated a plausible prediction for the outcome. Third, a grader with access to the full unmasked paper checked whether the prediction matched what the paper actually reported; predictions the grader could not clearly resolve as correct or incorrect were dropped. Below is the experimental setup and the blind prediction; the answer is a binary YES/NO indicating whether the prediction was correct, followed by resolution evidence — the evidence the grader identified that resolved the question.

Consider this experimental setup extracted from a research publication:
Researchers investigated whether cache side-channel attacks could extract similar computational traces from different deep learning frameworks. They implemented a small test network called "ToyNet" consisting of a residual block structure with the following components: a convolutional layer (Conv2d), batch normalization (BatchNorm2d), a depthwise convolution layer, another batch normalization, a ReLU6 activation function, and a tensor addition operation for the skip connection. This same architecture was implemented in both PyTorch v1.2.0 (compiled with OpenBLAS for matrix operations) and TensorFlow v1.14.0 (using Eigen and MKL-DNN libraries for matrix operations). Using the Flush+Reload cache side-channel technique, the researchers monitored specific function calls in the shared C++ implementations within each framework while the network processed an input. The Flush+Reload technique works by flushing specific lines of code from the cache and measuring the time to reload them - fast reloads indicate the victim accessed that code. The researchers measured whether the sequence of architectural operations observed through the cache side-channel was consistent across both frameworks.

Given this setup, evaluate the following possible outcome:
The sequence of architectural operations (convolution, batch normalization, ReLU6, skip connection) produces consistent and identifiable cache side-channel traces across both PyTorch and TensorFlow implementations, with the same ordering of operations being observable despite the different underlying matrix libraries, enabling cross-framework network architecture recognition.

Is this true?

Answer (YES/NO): YES